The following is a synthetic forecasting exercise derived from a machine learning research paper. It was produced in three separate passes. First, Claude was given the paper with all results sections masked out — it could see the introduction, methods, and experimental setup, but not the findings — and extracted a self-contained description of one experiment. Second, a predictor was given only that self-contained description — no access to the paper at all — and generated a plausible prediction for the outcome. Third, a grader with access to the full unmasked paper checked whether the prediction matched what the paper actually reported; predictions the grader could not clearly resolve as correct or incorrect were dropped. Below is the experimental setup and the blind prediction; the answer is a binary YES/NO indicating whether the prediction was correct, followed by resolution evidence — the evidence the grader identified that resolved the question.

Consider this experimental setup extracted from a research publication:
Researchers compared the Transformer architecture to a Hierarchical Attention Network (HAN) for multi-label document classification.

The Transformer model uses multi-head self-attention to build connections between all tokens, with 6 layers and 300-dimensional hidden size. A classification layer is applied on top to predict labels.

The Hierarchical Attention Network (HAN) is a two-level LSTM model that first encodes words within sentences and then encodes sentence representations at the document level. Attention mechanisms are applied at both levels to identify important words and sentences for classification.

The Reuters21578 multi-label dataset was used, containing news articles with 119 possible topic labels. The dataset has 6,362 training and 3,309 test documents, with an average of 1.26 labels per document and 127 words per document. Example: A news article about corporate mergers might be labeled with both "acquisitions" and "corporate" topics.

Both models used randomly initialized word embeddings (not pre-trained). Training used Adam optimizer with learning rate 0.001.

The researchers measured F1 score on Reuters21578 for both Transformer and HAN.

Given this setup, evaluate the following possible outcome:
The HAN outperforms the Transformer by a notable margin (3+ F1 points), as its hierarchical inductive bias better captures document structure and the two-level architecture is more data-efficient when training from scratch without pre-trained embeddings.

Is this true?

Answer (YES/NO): YES